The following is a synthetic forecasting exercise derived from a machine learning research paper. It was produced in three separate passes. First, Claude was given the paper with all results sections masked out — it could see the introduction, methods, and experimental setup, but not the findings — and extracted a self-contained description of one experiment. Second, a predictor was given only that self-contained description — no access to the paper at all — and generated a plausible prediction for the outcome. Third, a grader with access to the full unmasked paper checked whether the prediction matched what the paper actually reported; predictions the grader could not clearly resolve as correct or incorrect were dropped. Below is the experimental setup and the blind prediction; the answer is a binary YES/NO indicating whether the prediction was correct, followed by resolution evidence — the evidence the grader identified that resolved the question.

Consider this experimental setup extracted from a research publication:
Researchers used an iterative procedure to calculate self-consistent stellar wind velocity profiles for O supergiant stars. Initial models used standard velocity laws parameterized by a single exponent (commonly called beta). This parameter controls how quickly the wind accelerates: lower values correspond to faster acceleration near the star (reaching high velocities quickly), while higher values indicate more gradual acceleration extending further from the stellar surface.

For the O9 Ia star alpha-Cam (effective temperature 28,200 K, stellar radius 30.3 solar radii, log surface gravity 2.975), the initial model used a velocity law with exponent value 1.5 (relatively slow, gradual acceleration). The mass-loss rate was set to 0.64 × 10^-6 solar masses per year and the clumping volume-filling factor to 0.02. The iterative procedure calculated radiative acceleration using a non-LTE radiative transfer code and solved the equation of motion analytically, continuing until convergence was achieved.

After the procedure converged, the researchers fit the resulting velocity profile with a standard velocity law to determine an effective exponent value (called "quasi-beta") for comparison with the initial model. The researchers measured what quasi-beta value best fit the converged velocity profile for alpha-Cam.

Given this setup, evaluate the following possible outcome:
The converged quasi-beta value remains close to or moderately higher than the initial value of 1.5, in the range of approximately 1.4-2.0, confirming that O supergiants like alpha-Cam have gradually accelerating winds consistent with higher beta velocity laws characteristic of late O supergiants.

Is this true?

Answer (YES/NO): NO